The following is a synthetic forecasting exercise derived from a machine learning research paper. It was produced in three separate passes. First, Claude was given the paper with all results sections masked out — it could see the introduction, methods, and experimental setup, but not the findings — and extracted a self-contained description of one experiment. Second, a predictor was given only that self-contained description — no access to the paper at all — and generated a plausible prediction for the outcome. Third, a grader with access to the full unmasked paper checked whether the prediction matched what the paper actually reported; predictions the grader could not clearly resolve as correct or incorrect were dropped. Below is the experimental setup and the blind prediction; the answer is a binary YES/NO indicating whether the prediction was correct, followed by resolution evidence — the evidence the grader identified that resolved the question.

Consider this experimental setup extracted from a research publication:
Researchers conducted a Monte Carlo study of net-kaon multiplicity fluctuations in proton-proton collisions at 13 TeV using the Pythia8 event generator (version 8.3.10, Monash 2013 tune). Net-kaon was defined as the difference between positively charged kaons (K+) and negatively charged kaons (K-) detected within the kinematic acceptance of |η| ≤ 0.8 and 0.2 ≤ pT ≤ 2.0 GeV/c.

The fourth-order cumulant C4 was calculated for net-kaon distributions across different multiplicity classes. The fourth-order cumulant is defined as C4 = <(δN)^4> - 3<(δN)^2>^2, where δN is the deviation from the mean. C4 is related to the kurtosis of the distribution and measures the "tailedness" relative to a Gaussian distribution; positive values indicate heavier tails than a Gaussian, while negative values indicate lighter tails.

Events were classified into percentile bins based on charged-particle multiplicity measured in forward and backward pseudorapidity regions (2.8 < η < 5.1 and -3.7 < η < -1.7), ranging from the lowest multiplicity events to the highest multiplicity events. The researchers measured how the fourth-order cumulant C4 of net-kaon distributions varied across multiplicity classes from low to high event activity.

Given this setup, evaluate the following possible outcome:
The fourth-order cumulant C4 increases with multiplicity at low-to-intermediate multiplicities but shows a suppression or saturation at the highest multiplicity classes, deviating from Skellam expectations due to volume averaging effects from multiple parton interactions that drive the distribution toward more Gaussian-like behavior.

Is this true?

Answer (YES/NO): NO